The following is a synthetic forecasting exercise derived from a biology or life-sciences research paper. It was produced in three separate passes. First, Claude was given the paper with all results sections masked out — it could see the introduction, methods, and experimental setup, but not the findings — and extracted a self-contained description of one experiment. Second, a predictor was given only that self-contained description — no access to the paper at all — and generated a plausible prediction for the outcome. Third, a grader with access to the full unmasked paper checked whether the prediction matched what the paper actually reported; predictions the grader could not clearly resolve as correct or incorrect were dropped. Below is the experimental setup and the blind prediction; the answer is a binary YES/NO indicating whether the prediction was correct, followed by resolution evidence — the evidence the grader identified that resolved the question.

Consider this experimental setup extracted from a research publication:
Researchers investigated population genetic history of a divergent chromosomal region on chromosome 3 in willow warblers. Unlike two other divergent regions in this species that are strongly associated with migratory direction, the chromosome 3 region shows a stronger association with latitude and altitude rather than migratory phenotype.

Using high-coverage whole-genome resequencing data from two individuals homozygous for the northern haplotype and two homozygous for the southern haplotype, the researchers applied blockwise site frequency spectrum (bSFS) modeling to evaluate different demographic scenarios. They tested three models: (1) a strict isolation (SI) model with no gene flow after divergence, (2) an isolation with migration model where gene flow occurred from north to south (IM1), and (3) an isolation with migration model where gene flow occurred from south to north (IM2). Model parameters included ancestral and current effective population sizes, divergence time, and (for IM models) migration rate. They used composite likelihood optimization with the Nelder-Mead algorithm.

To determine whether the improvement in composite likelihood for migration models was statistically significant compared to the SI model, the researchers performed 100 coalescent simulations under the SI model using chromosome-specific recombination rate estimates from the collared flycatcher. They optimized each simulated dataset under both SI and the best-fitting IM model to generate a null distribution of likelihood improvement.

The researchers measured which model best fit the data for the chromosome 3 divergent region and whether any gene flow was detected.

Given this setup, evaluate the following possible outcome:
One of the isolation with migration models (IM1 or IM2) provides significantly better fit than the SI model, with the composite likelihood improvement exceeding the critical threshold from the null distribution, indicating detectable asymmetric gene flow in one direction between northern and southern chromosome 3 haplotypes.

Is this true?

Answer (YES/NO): YES